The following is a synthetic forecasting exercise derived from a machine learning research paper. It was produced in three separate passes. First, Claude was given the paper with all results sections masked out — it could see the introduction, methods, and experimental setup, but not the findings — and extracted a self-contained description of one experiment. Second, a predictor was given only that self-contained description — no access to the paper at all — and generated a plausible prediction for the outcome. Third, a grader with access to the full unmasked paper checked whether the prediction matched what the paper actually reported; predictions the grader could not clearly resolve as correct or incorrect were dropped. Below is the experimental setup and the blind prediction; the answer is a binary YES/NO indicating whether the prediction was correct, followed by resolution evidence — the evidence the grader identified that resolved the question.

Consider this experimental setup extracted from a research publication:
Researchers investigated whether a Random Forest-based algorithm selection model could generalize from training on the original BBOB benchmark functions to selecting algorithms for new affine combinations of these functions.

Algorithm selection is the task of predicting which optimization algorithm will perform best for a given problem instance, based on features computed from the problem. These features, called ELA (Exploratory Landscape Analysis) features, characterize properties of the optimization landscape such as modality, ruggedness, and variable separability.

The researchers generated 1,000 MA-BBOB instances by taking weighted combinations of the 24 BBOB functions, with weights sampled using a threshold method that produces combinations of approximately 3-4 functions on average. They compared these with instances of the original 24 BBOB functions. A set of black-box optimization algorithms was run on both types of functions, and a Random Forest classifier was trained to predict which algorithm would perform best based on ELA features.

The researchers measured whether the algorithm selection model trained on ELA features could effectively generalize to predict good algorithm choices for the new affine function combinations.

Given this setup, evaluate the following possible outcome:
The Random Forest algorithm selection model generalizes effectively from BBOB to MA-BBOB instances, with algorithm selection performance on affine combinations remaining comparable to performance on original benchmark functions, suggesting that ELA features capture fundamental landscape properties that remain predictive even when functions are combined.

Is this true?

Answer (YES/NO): NO